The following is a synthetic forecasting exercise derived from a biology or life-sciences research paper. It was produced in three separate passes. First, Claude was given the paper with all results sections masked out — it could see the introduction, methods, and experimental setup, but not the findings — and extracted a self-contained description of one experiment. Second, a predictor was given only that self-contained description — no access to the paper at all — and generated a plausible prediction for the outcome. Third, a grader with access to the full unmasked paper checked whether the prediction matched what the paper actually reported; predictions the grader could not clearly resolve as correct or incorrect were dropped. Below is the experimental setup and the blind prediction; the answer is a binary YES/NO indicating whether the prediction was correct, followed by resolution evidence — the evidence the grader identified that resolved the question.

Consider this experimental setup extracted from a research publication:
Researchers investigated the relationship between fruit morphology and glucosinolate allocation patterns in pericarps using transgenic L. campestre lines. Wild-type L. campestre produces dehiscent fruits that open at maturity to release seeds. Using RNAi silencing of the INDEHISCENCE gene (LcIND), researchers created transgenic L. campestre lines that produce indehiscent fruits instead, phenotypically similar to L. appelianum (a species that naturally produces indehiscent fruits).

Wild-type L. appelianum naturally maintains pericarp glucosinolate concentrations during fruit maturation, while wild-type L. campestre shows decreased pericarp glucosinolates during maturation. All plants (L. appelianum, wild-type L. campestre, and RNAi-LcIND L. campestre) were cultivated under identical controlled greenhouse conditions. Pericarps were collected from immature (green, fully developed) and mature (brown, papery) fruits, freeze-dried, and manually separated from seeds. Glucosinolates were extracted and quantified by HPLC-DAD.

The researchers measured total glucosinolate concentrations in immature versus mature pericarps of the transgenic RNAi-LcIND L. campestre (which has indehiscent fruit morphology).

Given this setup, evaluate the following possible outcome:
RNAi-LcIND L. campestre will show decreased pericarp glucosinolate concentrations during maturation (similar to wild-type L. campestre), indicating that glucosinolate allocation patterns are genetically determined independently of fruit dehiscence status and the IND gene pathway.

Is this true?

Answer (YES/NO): YES